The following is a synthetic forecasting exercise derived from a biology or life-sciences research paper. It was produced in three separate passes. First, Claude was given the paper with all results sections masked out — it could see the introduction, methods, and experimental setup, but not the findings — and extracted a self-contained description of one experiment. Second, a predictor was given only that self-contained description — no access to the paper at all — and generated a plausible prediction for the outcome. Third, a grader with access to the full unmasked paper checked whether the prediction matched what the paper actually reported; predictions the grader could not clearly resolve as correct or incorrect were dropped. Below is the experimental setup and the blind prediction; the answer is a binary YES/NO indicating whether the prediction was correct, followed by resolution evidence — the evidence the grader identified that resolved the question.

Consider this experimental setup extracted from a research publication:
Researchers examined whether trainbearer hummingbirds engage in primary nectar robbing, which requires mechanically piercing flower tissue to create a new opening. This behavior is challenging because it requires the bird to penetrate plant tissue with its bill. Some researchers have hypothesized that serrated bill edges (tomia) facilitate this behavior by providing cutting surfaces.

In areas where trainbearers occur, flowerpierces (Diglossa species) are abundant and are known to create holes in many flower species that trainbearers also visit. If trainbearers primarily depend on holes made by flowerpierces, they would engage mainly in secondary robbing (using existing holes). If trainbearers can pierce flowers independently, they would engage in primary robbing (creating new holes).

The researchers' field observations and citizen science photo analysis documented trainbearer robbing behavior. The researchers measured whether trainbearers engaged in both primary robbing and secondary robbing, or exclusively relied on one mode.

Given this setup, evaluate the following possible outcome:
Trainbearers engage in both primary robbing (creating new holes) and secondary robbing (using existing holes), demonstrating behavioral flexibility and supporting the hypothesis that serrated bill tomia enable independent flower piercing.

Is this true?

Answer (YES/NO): NO